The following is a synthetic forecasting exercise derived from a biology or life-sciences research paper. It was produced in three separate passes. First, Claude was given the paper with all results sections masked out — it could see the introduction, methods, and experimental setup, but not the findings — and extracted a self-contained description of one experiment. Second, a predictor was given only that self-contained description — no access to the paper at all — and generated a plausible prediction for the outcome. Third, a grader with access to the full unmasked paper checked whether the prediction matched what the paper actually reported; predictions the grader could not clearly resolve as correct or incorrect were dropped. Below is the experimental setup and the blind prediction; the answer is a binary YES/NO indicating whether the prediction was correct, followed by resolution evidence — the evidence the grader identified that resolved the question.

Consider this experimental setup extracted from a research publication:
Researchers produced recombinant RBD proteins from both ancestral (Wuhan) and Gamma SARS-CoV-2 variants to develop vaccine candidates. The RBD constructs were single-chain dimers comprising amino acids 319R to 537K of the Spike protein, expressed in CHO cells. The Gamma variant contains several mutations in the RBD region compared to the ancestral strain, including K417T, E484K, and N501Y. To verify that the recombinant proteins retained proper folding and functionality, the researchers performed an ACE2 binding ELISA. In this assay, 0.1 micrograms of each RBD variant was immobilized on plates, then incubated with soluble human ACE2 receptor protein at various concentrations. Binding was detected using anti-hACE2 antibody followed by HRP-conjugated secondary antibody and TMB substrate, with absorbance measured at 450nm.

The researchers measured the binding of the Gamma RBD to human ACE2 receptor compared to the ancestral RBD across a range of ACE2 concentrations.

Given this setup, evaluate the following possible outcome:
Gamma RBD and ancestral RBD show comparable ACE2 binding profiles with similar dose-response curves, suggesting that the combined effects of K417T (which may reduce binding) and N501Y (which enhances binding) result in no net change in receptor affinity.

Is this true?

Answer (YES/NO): NO